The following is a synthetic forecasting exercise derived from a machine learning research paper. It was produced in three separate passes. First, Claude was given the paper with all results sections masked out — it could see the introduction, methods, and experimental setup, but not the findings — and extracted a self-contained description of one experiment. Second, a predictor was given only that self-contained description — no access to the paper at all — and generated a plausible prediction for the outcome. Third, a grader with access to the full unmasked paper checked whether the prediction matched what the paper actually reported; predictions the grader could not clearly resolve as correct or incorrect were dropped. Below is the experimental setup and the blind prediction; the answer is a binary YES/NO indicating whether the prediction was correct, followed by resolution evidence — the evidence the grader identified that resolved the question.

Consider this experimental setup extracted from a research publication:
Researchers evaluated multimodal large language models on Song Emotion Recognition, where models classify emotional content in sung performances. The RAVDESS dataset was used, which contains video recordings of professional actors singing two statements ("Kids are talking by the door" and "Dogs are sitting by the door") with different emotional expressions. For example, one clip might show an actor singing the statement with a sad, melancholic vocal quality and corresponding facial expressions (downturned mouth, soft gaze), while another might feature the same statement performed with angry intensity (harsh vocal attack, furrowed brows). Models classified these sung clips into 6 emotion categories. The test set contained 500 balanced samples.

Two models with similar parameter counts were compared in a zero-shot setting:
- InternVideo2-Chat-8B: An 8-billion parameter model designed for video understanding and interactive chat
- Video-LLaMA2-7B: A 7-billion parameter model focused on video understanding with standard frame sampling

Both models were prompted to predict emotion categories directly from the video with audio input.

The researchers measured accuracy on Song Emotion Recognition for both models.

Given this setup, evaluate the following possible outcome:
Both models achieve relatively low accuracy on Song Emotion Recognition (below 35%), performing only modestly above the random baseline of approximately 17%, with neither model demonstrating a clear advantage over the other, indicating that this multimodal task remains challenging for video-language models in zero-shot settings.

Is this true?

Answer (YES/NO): NO